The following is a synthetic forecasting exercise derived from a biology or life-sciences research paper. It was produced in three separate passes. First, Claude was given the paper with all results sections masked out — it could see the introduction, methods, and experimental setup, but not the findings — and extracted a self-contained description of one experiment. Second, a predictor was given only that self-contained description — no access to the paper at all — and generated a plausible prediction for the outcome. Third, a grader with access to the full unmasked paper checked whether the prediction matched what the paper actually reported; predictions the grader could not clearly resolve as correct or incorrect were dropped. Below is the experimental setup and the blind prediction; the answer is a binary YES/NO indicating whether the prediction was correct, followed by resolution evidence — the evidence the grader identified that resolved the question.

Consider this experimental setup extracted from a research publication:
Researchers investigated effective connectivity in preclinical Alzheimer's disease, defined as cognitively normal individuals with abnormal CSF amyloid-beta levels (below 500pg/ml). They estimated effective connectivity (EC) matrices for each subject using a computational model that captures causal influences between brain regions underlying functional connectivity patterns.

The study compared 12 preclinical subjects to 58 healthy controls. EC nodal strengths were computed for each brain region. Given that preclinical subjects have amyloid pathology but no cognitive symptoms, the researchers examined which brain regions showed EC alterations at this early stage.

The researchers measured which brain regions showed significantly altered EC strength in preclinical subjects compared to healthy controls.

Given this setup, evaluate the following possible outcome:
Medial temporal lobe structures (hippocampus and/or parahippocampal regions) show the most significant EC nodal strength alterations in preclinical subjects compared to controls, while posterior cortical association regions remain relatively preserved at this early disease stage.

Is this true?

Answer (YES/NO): YES